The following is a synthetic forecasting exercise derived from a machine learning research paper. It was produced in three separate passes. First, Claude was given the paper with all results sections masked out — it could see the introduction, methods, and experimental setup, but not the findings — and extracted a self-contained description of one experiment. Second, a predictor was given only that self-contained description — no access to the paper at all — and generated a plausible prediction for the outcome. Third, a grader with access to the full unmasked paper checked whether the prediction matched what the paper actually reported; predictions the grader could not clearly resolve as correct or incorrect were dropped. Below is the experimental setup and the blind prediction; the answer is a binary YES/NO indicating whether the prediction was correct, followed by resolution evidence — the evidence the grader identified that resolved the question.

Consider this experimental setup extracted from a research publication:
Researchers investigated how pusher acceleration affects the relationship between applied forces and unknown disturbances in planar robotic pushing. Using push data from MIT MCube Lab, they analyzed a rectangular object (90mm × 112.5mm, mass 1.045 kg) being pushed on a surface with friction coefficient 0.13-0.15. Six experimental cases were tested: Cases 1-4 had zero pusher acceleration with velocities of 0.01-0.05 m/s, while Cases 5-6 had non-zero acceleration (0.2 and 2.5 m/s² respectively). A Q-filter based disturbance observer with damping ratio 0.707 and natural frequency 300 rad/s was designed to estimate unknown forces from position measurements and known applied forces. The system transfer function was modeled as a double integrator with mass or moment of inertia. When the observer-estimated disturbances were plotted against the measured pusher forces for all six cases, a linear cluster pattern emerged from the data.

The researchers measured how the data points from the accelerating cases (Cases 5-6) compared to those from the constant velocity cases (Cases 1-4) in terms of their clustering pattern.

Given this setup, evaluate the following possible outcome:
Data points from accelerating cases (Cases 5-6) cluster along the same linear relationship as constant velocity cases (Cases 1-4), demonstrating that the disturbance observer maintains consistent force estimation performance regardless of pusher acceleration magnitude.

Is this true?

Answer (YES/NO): NO